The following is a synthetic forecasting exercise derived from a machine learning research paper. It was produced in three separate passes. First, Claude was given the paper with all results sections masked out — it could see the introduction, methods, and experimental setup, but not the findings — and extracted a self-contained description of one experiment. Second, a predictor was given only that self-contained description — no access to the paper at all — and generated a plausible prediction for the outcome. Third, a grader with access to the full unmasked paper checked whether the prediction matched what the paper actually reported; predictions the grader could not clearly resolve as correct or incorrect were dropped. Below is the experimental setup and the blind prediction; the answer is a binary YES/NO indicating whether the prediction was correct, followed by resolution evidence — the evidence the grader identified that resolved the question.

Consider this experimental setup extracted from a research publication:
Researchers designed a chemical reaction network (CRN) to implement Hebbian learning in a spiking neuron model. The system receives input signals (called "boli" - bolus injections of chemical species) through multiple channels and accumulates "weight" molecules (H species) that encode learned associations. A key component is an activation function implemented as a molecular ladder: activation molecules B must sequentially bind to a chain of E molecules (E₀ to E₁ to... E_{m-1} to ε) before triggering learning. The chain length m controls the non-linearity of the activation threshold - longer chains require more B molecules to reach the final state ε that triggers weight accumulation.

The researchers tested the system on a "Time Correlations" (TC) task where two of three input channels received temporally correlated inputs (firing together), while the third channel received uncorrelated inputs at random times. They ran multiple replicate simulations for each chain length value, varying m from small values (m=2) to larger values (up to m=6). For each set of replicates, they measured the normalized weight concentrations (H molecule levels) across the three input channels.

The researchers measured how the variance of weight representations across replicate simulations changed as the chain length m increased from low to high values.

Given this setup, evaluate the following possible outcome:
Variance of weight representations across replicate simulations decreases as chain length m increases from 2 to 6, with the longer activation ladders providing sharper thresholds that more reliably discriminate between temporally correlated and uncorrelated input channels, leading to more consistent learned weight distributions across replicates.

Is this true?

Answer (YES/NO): NO